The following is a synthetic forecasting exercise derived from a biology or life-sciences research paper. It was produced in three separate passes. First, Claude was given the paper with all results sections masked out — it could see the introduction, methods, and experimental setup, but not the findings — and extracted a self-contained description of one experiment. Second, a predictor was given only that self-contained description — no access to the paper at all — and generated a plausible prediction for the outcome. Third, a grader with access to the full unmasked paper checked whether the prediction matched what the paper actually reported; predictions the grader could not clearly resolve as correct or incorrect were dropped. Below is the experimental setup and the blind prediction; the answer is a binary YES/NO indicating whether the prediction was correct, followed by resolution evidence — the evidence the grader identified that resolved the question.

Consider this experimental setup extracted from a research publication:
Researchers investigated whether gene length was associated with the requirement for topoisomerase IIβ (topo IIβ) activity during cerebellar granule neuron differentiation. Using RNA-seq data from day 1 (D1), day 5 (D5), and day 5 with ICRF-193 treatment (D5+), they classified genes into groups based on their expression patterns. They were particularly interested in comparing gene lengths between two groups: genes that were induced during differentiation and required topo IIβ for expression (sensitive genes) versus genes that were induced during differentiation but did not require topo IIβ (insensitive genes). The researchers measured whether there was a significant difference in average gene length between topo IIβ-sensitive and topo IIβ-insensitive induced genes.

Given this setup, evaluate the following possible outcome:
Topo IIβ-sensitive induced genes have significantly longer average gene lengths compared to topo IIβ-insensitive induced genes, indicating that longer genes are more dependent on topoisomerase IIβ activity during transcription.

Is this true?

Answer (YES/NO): NO